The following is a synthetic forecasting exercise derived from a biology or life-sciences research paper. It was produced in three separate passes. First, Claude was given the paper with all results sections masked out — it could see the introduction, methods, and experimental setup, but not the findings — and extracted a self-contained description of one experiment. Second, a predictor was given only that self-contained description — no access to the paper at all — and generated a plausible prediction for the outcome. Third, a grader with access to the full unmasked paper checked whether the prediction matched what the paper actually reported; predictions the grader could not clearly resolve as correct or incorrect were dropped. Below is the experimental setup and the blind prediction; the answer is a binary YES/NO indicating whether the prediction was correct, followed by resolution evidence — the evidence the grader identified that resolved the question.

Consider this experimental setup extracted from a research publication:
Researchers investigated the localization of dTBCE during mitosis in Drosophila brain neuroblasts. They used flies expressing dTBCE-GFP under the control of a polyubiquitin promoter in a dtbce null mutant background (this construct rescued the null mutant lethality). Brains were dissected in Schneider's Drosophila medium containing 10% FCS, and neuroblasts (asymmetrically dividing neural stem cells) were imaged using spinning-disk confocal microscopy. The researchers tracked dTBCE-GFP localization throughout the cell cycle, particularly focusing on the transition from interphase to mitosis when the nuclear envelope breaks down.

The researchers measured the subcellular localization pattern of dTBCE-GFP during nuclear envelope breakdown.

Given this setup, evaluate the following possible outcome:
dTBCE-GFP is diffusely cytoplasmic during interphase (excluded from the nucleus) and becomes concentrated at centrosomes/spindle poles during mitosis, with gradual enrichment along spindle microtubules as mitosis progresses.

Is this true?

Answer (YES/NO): NO